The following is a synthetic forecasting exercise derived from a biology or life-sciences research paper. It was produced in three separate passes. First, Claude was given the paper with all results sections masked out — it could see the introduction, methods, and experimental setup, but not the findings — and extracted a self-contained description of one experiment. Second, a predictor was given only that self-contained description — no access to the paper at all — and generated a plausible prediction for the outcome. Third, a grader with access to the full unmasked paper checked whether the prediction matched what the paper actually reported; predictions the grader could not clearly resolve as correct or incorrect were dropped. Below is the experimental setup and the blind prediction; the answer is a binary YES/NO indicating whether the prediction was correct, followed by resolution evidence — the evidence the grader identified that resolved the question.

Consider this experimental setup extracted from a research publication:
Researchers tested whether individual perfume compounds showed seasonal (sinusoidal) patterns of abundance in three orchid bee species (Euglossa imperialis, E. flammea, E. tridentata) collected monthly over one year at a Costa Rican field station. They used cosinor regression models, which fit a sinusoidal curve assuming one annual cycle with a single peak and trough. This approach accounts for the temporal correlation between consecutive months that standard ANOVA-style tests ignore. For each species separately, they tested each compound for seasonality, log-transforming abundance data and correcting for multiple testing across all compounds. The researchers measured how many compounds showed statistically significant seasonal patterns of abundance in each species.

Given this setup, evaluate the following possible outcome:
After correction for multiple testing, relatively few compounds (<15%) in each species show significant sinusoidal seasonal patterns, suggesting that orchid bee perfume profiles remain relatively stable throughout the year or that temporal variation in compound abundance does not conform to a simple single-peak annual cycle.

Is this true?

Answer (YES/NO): NO